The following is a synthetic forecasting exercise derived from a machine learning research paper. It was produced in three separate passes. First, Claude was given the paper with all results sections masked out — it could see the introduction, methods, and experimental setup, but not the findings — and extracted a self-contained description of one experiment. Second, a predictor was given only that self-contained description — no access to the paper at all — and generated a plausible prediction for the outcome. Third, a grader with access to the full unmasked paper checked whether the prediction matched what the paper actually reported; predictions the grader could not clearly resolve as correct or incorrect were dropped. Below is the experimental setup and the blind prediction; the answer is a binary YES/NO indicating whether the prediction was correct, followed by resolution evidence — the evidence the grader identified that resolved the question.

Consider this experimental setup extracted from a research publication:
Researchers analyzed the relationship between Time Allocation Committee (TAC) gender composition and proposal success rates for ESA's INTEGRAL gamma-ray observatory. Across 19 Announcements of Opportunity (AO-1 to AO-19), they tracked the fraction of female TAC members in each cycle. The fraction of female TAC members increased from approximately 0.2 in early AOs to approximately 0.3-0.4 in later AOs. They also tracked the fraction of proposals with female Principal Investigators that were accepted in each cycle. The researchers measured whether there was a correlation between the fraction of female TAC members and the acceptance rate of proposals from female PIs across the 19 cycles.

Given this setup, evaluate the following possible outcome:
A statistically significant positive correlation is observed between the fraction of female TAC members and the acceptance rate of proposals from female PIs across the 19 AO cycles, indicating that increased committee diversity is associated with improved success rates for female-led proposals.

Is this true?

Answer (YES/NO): NO